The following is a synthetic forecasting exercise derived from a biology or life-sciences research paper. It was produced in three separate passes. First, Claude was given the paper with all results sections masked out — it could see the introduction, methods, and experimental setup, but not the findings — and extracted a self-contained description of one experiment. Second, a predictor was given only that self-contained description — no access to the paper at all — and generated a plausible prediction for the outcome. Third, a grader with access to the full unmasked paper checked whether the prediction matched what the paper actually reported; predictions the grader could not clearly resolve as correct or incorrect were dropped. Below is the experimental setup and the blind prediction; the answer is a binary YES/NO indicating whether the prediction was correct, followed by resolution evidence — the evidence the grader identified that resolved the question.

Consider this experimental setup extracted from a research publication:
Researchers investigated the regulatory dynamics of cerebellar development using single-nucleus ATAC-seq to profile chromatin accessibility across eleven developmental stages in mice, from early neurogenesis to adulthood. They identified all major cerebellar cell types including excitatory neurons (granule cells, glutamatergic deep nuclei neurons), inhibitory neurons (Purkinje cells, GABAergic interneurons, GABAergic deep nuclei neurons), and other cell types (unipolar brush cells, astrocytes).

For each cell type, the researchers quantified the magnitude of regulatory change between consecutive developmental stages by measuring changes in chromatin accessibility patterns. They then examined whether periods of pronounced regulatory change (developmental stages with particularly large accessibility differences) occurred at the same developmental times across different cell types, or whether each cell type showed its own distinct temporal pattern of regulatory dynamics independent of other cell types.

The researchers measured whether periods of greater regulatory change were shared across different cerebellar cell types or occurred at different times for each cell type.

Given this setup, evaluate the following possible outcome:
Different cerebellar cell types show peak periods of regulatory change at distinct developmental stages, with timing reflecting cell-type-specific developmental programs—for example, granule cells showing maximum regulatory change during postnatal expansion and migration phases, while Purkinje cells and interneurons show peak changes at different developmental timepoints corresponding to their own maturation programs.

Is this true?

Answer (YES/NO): NO